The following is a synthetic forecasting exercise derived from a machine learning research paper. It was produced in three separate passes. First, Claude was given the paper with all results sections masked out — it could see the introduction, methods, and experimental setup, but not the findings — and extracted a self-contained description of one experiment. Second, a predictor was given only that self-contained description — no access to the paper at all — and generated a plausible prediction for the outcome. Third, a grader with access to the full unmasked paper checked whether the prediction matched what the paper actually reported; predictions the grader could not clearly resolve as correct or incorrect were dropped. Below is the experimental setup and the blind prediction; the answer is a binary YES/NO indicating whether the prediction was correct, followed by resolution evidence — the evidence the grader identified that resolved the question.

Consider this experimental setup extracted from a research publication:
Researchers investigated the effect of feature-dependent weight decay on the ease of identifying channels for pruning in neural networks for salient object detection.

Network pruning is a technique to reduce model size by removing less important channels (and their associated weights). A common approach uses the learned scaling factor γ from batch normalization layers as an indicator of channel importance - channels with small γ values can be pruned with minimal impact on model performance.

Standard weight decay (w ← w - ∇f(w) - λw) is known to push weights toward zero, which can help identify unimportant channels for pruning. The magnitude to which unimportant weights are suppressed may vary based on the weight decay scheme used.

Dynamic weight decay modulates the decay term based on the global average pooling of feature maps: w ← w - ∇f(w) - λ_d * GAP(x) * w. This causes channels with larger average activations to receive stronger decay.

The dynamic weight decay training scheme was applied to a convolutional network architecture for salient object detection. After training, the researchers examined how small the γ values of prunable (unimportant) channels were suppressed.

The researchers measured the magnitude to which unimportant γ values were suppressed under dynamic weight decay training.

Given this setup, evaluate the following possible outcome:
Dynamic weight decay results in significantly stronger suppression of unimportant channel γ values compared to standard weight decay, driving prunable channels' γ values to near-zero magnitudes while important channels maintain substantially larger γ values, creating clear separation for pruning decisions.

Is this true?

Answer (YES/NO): YES